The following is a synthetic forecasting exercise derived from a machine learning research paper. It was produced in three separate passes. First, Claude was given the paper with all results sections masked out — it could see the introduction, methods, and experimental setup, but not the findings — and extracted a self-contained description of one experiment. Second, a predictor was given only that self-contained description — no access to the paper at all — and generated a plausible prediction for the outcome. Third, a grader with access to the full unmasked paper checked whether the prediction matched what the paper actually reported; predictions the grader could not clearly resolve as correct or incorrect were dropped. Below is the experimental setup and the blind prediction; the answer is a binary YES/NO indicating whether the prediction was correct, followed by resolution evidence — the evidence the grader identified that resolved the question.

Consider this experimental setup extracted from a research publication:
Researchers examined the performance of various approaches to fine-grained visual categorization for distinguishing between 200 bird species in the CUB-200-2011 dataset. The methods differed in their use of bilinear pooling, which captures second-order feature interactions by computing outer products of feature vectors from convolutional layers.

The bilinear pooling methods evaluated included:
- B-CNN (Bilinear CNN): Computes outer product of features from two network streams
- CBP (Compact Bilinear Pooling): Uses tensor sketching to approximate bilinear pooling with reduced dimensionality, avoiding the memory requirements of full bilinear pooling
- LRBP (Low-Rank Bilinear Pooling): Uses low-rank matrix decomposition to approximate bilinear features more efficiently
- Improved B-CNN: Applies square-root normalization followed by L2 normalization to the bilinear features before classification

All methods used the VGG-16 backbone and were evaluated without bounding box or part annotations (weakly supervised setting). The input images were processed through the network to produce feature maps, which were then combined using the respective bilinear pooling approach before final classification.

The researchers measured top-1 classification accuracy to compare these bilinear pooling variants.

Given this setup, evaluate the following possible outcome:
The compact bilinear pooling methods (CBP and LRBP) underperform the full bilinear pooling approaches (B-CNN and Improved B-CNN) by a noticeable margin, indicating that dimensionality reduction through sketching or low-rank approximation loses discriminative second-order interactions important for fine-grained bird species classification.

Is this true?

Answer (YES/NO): NO